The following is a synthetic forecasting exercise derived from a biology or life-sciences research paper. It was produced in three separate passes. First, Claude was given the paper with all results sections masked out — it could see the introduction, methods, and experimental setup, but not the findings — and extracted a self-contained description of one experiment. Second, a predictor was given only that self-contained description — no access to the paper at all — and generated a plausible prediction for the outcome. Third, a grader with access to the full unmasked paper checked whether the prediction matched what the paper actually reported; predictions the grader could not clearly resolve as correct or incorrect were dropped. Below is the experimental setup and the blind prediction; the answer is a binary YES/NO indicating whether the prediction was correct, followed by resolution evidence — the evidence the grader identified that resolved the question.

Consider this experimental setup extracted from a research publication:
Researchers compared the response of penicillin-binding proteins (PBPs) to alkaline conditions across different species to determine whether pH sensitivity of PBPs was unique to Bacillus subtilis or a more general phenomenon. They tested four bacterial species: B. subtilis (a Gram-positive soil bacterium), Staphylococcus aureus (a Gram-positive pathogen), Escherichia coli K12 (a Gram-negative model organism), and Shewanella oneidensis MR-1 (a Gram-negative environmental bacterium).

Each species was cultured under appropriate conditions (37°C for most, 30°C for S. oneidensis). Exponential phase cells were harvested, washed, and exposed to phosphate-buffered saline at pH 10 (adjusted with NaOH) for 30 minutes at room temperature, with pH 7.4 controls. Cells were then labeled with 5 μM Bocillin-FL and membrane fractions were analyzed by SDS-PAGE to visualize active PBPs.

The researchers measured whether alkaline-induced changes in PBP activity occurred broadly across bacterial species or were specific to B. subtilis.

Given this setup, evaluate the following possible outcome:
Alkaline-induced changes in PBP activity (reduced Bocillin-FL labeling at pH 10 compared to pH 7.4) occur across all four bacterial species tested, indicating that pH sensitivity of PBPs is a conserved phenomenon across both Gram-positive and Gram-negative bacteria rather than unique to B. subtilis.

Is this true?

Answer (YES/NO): NO